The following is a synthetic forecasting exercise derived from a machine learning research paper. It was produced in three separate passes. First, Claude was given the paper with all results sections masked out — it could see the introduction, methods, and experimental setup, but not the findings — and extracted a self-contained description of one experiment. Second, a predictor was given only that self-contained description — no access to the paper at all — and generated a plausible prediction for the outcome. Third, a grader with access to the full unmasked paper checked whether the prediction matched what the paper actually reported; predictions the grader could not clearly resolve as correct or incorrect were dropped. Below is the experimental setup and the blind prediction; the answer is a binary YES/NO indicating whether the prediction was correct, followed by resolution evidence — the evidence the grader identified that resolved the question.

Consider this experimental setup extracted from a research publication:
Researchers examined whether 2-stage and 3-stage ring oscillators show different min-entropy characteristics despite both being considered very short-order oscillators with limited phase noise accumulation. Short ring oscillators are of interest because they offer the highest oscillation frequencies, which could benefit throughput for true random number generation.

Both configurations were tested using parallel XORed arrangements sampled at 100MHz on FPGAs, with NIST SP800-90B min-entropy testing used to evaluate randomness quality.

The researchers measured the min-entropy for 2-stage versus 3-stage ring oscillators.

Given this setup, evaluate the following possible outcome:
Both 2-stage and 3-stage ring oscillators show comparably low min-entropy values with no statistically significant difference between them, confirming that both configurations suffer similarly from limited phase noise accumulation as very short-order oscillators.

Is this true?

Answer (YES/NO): YES